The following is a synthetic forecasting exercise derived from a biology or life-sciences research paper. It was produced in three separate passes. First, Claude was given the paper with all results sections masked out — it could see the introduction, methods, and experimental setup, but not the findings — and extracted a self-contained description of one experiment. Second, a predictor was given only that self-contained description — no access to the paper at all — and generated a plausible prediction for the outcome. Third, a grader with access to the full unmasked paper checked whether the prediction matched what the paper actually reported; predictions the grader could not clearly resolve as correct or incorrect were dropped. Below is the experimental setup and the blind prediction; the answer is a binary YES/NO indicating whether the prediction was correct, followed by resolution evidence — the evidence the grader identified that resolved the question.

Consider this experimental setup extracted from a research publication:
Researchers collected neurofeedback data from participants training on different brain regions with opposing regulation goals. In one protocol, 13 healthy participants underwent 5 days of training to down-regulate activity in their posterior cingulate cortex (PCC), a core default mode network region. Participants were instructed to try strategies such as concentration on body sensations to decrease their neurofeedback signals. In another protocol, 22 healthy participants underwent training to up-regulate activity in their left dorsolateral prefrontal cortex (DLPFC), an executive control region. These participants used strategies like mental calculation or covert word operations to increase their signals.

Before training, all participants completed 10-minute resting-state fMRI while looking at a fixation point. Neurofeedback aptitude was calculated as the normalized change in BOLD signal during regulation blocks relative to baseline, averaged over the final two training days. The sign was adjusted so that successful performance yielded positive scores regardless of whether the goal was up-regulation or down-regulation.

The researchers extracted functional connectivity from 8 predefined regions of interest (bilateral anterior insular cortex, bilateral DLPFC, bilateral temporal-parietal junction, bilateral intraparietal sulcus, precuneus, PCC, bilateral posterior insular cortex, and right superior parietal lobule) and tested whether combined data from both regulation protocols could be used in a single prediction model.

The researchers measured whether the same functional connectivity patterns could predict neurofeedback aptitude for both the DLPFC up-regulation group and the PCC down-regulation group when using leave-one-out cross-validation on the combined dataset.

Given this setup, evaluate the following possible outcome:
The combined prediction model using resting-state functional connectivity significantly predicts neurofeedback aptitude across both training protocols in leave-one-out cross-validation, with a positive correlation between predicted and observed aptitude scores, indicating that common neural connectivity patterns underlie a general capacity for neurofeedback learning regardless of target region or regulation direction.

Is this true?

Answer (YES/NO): YES